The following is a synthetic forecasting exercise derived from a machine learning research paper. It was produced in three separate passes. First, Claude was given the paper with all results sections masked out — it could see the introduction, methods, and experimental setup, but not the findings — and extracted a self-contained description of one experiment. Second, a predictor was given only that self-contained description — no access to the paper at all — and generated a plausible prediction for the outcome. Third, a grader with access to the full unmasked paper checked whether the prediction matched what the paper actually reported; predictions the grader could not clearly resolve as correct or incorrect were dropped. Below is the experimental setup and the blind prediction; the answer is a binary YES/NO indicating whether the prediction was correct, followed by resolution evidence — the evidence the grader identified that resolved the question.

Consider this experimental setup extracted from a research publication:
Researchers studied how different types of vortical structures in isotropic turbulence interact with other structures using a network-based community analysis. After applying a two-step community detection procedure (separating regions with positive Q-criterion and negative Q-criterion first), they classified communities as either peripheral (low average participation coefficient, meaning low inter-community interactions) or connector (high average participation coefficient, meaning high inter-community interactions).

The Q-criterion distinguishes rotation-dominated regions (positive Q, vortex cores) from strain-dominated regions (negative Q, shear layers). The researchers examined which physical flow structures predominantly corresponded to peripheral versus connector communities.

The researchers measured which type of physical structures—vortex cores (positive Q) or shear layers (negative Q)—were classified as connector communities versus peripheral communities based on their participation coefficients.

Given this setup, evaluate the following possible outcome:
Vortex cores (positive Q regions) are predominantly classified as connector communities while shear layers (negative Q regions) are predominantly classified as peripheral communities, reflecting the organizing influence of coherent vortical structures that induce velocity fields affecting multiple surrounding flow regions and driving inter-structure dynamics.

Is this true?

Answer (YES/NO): NO